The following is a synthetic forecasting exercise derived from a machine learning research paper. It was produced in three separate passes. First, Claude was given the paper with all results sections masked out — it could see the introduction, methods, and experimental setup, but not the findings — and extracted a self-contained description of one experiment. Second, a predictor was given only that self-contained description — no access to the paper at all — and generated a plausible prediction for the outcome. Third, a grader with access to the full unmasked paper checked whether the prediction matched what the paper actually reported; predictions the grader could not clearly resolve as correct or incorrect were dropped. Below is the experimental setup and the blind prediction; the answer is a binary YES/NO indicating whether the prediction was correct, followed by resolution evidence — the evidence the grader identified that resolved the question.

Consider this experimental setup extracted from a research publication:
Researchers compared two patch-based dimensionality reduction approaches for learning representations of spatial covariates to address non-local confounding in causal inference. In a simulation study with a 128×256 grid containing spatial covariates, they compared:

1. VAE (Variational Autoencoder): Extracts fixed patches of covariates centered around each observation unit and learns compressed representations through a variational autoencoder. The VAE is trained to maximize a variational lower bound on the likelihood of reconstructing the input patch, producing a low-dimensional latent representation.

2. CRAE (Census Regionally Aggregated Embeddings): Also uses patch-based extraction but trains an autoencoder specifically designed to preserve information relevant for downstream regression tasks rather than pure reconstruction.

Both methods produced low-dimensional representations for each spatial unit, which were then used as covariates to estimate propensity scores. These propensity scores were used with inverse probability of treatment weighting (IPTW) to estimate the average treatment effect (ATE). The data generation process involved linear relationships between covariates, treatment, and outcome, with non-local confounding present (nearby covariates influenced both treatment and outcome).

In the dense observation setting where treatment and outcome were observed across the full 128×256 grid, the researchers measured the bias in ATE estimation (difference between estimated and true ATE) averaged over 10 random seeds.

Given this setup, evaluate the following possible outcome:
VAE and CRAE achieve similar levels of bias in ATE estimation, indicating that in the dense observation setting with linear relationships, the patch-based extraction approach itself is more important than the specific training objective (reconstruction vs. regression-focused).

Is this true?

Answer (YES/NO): NO